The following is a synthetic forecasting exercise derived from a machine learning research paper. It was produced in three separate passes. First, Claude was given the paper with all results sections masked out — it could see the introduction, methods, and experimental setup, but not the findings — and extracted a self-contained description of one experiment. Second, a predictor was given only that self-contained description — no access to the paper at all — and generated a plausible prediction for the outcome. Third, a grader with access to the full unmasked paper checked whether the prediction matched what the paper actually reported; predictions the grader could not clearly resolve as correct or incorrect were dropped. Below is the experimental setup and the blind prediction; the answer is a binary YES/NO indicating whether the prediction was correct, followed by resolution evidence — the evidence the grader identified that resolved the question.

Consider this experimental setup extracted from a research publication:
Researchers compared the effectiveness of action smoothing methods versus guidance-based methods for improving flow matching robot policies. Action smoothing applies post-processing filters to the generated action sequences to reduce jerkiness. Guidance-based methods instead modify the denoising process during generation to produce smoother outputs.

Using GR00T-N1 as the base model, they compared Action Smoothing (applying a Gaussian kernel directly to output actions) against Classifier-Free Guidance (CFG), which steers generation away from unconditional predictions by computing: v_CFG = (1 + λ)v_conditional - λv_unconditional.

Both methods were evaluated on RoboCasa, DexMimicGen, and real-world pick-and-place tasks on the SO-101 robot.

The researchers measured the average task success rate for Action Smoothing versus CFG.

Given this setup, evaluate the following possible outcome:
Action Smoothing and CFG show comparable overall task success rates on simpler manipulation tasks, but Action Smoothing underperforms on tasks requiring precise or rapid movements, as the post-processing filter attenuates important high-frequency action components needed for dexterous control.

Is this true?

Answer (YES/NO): NO